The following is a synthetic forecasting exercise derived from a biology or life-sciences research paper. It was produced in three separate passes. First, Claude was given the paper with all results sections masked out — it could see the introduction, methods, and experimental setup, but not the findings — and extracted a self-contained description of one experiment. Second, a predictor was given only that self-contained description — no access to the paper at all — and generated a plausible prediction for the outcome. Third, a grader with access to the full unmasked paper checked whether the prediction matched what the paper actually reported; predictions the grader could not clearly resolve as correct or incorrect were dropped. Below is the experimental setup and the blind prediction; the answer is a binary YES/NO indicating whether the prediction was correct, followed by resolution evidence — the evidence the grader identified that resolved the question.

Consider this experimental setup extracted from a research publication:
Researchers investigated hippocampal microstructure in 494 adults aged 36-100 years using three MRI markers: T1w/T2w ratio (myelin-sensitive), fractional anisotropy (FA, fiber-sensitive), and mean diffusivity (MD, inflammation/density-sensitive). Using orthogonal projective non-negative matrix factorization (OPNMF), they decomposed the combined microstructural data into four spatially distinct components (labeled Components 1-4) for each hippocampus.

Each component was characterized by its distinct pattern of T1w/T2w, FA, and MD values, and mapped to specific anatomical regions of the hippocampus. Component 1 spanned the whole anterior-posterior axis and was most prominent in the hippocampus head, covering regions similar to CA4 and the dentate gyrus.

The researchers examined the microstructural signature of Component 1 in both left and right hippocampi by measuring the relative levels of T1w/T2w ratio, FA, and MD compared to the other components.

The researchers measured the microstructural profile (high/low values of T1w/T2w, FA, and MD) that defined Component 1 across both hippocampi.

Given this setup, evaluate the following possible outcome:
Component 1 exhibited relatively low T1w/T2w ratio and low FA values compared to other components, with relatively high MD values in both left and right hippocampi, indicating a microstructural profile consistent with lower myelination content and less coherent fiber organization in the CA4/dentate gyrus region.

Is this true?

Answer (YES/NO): YES